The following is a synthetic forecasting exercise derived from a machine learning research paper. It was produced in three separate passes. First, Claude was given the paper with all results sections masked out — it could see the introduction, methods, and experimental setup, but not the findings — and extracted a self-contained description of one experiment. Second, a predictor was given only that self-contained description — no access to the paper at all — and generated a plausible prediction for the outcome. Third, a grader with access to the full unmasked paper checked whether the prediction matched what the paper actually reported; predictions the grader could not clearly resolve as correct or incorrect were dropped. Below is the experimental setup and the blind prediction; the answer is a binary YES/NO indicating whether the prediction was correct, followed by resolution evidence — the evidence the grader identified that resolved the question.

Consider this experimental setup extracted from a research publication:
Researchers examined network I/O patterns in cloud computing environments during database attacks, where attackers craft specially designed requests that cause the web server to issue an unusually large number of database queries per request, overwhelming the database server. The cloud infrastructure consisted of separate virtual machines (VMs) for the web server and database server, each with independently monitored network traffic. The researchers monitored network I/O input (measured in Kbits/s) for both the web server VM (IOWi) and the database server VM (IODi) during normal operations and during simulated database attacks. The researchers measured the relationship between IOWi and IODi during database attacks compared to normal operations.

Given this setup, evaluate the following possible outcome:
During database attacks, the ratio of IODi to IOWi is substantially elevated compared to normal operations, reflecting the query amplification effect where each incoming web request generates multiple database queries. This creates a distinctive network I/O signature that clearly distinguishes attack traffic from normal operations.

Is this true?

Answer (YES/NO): YES